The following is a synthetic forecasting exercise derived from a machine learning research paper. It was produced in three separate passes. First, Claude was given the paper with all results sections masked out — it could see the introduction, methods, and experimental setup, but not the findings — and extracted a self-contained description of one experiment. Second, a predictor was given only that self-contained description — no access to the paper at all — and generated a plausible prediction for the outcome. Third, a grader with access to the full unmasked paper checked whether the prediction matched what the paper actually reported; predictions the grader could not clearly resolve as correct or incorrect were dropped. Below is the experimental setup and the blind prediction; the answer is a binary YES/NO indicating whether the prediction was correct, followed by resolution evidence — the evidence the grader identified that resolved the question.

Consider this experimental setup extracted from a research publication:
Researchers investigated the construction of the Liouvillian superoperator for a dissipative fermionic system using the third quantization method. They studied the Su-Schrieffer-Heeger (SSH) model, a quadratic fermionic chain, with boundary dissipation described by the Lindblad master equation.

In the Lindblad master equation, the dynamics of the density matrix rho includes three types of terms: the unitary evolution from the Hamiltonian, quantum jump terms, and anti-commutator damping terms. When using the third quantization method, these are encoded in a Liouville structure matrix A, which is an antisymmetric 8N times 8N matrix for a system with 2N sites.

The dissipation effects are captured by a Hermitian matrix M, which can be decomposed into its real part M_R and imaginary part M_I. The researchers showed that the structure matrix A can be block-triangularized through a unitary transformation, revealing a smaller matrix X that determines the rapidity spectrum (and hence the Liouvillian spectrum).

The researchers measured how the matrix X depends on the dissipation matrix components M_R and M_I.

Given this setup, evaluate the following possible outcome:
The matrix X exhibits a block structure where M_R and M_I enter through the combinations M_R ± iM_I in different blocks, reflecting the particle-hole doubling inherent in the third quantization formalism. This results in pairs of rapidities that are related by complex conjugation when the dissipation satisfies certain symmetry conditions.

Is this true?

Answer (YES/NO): NO